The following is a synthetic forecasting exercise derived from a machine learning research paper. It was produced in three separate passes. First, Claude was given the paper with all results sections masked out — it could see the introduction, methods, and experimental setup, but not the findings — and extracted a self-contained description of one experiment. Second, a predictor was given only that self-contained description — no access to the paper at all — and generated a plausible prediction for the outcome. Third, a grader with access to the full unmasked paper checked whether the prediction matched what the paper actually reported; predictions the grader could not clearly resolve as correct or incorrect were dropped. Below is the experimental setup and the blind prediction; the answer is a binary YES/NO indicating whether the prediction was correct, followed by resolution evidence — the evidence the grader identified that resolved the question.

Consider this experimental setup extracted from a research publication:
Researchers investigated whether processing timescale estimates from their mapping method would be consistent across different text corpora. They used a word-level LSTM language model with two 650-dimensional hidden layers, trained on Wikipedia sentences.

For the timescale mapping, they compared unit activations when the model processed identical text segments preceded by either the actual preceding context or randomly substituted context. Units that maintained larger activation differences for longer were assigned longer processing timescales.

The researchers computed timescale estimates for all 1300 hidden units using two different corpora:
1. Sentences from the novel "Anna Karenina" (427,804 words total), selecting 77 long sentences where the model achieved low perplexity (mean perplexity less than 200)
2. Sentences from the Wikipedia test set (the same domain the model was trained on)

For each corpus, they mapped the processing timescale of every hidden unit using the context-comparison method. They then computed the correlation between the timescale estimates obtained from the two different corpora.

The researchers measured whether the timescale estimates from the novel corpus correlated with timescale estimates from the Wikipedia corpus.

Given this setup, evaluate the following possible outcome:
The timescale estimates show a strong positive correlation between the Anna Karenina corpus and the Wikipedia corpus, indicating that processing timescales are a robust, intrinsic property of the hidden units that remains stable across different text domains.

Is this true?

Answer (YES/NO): YES